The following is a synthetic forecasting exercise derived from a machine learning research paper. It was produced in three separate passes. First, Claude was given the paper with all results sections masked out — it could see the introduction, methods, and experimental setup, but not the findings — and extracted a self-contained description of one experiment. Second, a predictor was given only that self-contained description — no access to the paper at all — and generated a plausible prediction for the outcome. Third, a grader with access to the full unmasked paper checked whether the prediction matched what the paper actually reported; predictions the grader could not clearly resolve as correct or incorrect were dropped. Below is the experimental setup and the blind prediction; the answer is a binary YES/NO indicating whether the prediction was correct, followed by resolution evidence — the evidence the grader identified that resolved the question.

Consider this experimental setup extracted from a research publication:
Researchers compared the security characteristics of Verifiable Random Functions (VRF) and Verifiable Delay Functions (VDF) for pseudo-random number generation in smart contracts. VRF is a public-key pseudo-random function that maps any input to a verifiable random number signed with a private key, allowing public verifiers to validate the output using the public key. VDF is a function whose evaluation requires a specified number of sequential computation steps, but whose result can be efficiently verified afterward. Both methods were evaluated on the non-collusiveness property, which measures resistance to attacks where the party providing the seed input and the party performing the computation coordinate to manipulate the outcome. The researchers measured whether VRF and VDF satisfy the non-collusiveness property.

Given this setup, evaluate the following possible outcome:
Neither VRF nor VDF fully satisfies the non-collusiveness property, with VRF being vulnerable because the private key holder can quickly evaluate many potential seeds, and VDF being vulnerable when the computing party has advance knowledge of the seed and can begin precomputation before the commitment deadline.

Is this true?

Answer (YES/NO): NO